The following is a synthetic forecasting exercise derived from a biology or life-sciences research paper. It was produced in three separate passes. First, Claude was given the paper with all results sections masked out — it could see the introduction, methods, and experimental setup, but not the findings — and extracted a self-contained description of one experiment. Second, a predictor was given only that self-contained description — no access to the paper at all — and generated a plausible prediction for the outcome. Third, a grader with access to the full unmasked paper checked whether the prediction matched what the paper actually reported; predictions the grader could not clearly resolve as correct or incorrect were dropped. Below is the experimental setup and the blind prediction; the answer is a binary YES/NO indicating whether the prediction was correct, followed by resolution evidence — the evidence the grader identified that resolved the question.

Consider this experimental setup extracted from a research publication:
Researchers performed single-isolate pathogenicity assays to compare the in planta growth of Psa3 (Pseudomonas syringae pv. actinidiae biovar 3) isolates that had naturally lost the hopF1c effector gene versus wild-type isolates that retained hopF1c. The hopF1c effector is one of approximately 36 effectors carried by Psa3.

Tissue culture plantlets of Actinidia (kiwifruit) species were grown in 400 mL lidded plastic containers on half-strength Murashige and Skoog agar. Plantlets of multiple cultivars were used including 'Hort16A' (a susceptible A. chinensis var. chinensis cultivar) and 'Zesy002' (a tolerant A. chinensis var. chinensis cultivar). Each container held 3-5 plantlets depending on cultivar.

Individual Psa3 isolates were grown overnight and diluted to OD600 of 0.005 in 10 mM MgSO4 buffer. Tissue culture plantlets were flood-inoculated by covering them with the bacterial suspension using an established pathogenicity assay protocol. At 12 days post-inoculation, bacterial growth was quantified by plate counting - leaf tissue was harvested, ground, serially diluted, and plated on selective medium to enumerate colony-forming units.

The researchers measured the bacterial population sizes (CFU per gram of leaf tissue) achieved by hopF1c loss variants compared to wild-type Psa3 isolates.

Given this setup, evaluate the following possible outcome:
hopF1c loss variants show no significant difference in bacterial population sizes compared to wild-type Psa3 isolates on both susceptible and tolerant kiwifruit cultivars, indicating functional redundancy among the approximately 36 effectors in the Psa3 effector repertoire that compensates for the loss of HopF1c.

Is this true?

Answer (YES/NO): YES